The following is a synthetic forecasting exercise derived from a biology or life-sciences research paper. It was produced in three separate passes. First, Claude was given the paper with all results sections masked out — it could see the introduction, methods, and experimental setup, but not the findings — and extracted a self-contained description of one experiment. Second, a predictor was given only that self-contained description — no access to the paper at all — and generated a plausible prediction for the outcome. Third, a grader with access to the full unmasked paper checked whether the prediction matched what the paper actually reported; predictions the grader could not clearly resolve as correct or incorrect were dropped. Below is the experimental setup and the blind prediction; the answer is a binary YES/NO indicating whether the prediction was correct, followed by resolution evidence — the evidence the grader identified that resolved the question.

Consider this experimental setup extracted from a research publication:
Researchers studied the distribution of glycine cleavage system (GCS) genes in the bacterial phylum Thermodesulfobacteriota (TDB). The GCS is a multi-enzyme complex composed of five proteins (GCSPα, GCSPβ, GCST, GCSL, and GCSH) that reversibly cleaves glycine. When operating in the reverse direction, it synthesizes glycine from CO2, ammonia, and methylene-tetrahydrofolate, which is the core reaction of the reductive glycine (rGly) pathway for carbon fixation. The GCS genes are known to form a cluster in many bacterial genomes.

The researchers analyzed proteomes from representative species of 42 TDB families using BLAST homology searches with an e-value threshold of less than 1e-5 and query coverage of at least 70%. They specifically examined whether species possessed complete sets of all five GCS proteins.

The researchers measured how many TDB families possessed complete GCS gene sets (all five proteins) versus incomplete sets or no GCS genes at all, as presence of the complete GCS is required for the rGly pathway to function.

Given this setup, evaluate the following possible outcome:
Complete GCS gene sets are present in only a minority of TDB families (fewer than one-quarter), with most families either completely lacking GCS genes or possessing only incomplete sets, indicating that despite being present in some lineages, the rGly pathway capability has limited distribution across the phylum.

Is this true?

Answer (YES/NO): NO